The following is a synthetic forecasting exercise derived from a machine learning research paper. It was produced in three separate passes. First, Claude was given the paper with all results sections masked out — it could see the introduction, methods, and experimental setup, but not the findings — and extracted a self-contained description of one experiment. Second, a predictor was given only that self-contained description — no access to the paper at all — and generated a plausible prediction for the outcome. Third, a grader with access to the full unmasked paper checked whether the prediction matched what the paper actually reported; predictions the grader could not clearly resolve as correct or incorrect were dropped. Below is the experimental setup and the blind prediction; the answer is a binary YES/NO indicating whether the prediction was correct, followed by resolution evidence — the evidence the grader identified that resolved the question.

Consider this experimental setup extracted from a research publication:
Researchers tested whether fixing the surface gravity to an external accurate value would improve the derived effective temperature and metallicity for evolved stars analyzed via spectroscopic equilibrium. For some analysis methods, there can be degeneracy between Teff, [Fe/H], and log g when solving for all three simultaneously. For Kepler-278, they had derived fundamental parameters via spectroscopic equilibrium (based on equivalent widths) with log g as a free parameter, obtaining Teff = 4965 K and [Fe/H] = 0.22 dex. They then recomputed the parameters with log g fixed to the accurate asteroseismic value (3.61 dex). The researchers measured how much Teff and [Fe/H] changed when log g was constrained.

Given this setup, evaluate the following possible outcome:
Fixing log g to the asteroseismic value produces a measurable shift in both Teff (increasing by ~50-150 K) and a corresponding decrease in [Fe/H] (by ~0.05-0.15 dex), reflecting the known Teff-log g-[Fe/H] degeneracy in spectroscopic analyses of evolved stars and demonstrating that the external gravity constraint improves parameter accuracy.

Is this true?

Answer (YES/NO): NO